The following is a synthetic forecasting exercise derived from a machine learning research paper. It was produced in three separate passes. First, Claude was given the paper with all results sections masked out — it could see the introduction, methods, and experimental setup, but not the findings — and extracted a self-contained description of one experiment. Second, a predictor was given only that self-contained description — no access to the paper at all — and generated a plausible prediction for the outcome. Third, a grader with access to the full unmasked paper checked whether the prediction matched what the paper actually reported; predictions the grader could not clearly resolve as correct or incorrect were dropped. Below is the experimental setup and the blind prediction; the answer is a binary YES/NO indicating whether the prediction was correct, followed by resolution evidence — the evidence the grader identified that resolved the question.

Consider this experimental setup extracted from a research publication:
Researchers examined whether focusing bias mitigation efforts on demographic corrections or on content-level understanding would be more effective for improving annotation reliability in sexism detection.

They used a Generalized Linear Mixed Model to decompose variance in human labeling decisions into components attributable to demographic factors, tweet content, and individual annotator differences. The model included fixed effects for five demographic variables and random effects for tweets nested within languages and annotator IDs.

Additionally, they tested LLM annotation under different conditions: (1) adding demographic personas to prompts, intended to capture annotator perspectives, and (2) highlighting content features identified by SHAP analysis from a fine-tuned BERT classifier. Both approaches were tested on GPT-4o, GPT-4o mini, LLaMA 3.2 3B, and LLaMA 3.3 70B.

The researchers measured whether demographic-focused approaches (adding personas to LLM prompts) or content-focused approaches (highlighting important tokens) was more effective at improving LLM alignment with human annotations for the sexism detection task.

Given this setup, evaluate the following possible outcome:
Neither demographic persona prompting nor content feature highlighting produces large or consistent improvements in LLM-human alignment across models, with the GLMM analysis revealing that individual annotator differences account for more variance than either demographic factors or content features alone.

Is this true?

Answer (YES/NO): NO